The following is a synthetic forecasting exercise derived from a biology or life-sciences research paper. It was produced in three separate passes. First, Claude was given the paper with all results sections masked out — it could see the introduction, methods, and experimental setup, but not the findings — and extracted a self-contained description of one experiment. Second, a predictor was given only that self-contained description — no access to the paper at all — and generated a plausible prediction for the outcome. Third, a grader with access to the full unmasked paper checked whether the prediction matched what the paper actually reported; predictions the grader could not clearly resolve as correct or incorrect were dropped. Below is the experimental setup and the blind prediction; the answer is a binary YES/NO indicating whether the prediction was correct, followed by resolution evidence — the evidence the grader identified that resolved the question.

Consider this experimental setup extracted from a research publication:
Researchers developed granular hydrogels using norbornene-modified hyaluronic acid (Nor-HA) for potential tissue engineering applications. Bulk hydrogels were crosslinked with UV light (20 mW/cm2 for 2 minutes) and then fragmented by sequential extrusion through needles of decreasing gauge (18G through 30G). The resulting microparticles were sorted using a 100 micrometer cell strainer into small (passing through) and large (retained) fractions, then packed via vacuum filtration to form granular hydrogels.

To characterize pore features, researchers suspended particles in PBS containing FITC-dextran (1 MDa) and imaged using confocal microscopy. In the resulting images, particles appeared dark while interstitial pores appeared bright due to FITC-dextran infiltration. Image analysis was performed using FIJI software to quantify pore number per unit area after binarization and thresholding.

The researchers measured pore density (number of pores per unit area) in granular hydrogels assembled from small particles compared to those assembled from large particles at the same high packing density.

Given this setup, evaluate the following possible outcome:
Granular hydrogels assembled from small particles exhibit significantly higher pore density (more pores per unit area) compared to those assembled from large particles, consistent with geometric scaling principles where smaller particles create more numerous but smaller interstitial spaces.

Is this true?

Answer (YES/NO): YES